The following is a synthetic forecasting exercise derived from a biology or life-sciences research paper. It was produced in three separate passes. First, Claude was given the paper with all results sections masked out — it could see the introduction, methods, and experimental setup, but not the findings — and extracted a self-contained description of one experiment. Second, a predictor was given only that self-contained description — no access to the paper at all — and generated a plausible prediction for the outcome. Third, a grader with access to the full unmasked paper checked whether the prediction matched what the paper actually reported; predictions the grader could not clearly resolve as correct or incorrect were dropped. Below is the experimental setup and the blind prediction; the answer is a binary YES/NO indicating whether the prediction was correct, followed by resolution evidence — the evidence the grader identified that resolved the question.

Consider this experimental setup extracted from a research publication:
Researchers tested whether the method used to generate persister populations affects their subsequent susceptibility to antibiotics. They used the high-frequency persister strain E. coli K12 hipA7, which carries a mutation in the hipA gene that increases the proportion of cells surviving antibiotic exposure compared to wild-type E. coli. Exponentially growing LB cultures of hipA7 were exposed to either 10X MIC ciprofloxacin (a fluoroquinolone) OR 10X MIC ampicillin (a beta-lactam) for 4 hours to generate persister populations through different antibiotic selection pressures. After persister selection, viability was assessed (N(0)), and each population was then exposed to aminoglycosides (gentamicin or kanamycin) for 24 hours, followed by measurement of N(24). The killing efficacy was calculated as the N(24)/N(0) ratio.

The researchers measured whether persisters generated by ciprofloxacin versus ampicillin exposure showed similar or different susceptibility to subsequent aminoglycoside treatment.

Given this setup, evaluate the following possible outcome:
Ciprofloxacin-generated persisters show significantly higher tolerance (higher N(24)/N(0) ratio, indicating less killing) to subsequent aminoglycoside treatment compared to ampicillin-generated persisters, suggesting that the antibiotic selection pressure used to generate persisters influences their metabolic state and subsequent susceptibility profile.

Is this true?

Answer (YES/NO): NO